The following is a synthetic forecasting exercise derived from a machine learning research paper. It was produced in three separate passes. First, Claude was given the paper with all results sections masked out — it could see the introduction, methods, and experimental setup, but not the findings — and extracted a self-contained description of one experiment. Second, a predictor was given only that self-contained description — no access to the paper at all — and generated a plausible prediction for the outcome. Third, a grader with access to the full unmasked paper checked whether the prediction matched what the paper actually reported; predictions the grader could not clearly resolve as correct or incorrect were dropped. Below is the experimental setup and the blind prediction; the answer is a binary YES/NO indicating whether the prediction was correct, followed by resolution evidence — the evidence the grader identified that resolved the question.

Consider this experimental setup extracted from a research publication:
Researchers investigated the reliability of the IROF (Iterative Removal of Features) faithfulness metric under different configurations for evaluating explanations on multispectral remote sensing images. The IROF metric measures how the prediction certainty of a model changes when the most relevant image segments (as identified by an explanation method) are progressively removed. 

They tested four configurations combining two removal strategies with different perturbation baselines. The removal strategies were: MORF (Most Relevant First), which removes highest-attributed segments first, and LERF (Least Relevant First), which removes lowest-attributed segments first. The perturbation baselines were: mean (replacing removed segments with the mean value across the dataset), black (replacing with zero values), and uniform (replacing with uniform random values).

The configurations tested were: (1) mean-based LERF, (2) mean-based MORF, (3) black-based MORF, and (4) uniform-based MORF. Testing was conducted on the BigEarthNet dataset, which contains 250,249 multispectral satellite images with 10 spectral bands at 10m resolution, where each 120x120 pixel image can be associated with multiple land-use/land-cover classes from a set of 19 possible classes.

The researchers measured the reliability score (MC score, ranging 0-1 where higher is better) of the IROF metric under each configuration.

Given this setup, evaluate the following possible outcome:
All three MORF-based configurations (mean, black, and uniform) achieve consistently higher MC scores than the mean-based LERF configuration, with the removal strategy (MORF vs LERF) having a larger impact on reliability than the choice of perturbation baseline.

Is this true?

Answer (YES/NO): NO